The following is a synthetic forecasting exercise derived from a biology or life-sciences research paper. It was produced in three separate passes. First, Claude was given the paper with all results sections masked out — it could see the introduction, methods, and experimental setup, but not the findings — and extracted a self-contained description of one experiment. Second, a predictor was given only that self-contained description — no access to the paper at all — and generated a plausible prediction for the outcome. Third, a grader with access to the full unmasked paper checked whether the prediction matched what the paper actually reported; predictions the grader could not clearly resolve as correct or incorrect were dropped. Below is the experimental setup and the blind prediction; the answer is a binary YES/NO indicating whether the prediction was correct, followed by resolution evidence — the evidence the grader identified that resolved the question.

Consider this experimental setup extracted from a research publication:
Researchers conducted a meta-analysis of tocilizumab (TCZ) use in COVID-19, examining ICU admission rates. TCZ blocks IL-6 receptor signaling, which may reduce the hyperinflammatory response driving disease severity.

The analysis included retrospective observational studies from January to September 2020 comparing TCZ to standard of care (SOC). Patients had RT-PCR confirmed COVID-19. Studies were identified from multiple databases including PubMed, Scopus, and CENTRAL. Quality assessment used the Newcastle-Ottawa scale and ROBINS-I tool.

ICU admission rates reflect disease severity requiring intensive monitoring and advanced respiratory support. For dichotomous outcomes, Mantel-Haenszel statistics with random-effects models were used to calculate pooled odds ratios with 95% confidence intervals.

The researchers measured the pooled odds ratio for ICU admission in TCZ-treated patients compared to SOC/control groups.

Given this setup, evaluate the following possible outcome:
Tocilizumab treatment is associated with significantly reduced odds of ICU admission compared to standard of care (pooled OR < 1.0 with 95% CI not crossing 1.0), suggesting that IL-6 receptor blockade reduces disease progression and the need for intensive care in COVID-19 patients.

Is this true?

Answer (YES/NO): NO